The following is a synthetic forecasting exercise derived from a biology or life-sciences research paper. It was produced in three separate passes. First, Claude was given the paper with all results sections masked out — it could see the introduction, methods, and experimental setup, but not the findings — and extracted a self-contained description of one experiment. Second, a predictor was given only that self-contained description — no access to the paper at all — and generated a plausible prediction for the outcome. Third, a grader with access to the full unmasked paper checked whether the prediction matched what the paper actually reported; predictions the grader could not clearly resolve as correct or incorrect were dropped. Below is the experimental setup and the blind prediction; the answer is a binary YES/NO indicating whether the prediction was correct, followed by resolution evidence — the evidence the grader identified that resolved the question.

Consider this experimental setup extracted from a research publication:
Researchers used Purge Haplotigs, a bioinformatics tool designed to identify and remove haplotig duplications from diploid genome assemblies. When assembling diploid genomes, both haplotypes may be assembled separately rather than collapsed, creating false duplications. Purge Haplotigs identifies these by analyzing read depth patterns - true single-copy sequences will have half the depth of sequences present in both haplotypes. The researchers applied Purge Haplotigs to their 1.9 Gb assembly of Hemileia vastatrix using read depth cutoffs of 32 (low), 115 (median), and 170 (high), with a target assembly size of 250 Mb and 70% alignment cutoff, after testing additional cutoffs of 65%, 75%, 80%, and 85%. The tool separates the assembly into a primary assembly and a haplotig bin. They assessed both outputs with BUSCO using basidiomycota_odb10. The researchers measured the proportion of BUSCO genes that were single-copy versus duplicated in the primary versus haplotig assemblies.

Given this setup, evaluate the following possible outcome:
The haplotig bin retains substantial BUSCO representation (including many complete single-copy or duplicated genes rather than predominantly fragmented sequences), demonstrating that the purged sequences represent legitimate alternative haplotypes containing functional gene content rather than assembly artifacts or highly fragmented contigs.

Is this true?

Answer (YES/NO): NO